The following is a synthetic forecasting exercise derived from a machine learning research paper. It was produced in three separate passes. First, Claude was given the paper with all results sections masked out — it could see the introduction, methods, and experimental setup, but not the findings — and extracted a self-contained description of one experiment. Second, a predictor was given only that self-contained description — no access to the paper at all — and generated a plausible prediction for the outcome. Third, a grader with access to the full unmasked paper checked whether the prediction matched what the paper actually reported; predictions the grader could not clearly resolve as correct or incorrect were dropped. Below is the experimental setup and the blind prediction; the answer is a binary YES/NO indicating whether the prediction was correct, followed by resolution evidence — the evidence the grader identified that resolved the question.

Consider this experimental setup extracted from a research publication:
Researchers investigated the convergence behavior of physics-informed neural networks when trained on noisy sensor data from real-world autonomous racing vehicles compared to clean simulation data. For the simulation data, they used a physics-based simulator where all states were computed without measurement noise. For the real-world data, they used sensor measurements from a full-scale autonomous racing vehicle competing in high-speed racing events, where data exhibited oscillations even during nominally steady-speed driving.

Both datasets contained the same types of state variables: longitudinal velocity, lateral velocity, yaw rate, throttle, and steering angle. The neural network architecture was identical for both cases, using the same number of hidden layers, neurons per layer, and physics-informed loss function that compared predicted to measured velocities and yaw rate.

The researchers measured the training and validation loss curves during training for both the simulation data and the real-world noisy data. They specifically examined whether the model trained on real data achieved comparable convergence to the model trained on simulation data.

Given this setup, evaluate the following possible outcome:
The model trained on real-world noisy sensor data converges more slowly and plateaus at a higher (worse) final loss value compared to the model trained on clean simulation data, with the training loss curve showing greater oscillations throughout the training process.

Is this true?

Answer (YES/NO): YES